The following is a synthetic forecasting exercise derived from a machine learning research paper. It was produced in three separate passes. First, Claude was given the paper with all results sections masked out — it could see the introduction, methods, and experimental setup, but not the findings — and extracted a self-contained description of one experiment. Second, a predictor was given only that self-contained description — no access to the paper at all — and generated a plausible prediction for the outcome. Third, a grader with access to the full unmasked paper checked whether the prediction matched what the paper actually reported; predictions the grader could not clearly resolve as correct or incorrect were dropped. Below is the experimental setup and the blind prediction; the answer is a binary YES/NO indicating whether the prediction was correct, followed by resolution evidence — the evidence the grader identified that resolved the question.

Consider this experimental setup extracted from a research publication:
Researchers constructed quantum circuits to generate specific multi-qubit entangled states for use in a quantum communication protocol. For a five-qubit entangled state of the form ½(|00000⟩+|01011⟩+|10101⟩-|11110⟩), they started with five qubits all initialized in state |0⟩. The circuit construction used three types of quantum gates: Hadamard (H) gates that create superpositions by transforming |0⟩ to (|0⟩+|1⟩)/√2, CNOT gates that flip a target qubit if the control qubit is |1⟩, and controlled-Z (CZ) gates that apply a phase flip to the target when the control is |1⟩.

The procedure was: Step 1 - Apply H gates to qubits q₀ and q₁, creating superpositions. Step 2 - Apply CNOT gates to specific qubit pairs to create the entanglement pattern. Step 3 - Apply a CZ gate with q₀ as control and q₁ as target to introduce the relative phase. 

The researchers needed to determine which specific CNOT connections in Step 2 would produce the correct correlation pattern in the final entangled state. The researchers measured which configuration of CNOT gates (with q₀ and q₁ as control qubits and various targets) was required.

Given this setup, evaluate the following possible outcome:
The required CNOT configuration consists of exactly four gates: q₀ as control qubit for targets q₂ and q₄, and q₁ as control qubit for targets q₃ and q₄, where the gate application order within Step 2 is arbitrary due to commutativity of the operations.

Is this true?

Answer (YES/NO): YES